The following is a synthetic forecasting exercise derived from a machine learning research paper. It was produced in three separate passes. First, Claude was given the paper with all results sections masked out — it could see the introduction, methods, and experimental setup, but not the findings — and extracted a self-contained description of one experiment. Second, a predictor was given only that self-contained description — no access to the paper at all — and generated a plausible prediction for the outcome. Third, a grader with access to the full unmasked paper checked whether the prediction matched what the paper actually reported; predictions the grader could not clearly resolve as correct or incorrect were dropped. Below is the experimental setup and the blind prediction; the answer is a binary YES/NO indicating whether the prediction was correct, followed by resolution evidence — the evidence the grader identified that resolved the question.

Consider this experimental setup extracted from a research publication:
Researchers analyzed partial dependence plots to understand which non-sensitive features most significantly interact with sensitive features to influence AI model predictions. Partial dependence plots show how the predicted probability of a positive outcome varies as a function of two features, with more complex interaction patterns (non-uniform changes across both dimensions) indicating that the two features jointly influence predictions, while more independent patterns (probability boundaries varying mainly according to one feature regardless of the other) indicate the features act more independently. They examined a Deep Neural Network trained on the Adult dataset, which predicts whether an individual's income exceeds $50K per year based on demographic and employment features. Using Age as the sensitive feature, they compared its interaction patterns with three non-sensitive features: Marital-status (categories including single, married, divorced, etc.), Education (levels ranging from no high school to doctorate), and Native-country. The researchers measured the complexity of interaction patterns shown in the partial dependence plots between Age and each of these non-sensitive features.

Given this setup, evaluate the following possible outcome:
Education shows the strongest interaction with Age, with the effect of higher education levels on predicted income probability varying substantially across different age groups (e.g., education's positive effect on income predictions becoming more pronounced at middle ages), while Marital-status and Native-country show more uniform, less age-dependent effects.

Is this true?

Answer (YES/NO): NO